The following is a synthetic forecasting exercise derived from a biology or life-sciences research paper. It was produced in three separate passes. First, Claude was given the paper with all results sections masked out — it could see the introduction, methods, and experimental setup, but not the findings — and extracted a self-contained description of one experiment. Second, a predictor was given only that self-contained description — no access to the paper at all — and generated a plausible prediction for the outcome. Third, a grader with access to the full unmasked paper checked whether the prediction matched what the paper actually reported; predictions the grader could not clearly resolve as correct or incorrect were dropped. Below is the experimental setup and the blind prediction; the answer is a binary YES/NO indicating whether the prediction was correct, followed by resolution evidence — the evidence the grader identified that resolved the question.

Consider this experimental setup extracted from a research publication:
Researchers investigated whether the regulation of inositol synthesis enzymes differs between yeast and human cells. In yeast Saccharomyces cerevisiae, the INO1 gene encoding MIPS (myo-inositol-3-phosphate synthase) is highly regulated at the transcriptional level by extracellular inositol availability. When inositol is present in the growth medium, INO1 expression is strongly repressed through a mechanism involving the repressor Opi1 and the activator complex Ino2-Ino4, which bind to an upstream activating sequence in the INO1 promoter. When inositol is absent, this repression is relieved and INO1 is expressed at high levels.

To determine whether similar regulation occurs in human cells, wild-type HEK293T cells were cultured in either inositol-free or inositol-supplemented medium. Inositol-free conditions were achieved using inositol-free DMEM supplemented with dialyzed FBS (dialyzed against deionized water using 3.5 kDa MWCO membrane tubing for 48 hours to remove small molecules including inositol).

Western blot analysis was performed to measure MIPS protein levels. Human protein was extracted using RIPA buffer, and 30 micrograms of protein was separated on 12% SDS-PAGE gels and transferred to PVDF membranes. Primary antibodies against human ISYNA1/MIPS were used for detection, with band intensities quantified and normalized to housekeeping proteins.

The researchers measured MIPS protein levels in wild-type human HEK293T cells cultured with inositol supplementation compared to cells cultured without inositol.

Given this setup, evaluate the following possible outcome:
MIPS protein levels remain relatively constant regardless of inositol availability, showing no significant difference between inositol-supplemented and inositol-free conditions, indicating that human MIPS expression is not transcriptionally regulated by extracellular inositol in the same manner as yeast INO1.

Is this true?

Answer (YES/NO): YES